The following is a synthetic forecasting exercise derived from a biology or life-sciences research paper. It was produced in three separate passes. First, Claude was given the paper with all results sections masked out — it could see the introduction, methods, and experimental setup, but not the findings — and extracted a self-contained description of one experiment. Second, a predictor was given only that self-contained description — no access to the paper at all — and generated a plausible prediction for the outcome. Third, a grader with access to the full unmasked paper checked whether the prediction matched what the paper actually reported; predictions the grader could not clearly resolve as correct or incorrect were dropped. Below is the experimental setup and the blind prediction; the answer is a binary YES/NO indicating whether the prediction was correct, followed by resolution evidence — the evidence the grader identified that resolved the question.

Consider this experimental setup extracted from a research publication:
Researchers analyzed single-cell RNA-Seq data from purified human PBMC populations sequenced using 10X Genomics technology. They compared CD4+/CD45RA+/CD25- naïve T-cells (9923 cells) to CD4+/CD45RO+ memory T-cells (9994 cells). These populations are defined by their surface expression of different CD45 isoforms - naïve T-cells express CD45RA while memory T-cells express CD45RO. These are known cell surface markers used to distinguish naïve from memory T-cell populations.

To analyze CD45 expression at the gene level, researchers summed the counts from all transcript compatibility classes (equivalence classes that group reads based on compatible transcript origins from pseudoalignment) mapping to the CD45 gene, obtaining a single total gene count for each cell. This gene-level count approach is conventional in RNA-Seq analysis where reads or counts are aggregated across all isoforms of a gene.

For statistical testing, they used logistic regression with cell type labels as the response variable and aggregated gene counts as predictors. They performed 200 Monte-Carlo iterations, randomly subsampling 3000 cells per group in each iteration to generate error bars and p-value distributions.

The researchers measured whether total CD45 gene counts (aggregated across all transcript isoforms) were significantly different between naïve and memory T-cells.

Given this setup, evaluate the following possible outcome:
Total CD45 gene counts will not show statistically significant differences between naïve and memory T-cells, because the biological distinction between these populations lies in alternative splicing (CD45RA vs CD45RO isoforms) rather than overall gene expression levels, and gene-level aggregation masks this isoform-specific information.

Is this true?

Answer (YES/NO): YES